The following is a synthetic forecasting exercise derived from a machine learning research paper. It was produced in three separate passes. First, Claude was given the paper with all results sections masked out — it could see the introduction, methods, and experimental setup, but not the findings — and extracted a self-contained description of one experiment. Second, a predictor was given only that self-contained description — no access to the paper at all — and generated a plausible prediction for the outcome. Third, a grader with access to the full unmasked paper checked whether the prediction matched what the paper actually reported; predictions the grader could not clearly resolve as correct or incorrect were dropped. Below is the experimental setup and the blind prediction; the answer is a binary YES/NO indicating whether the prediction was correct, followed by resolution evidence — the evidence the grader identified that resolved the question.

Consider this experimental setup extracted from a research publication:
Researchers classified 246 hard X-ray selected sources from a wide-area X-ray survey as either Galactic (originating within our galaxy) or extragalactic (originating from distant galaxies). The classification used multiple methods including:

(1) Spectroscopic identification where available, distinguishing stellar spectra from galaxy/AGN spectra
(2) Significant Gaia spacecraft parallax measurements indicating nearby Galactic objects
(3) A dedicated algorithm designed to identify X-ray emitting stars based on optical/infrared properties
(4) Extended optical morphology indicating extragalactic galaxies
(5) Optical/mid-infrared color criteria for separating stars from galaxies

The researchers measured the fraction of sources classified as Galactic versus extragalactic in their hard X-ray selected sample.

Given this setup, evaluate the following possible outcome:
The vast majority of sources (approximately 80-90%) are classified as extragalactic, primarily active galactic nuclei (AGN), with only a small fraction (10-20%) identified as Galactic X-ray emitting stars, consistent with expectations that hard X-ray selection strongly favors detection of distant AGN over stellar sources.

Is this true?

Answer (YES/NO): YES